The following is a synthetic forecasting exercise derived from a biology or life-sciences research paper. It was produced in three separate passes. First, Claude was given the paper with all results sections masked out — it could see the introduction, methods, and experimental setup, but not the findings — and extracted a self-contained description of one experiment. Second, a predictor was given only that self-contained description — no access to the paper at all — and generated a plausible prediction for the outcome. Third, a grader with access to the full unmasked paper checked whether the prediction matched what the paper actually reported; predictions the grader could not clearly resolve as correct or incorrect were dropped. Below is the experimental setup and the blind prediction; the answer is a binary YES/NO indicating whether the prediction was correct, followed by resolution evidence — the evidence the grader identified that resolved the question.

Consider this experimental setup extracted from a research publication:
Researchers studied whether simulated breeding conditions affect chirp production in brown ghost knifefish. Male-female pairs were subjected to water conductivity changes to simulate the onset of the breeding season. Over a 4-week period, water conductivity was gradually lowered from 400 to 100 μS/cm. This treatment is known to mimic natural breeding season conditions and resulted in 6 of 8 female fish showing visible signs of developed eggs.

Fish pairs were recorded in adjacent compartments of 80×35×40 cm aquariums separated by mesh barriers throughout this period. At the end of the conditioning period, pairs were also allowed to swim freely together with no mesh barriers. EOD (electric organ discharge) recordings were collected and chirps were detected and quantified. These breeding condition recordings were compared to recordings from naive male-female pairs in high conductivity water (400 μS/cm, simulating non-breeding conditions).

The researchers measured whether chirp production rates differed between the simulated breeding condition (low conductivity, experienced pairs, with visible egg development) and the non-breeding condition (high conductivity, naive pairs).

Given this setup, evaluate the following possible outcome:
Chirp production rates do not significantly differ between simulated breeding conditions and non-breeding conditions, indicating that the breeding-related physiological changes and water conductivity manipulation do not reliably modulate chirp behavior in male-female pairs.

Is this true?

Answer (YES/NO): NO